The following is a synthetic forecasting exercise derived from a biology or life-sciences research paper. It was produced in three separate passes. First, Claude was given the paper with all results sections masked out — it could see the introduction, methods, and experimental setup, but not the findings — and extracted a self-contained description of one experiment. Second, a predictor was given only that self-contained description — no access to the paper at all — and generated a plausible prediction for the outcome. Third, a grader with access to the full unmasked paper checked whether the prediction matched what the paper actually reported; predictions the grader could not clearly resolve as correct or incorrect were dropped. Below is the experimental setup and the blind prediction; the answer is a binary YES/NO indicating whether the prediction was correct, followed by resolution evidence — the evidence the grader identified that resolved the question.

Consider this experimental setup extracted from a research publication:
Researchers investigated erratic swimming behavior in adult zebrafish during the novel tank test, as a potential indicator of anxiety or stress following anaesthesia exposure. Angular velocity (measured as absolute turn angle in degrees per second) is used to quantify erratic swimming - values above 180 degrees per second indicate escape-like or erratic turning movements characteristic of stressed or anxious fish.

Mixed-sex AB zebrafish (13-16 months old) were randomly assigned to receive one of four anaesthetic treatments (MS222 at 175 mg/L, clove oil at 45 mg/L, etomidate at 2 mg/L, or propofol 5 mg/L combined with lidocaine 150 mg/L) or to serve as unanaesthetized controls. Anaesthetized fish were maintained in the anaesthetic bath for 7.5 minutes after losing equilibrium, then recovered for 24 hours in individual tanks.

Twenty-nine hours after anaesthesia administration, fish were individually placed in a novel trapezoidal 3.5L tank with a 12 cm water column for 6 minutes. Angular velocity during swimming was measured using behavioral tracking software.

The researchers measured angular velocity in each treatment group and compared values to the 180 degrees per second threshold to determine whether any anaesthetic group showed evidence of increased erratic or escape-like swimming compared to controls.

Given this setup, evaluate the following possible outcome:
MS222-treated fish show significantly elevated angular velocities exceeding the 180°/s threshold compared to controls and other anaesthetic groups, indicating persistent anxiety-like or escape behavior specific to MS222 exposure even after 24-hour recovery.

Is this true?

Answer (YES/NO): NO